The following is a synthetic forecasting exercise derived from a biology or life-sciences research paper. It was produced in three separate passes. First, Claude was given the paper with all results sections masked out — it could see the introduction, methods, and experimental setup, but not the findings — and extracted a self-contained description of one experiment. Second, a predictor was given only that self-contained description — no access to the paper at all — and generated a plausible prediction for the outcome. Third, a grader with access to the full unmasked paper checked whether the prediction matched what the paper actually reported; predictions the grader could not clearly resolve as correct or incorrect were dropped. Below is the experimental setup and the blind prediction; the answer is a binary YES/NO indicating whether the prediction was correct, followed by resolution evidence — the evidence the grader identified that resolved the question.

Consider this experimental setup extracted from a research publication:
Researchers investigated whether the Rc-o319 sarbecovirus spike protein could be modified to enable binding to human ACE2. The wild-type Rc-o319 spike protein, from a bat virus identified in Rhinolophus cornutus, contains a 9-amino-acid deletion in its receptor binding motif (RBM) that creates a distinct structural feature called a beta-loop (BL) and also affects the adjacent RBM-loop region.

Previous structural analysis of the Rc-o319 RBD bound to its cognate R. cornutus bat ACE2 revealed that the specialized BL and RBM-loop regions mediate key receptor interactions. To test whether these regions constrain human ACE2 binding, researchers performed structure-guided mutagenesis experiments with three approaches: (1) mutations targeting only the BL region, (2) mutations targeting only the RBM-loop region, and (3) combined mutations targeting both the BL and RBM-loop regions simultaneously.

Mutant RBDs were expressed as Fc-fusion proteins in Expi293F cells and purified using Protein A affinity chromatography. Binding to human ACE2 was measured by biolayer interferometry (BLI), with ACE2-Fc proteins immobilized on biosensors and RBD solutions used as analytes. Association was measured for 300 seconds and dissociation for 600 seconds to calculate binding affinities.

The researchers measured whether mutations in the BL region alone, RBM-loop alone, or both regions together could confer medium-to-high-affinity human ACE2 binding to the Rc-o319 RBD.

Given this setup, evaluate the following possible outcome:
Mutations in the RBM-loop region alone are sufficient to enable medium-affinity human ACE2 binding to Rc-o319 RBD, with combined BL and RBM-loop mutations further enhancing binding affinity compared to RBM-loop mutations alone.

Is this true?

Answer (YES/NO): NO